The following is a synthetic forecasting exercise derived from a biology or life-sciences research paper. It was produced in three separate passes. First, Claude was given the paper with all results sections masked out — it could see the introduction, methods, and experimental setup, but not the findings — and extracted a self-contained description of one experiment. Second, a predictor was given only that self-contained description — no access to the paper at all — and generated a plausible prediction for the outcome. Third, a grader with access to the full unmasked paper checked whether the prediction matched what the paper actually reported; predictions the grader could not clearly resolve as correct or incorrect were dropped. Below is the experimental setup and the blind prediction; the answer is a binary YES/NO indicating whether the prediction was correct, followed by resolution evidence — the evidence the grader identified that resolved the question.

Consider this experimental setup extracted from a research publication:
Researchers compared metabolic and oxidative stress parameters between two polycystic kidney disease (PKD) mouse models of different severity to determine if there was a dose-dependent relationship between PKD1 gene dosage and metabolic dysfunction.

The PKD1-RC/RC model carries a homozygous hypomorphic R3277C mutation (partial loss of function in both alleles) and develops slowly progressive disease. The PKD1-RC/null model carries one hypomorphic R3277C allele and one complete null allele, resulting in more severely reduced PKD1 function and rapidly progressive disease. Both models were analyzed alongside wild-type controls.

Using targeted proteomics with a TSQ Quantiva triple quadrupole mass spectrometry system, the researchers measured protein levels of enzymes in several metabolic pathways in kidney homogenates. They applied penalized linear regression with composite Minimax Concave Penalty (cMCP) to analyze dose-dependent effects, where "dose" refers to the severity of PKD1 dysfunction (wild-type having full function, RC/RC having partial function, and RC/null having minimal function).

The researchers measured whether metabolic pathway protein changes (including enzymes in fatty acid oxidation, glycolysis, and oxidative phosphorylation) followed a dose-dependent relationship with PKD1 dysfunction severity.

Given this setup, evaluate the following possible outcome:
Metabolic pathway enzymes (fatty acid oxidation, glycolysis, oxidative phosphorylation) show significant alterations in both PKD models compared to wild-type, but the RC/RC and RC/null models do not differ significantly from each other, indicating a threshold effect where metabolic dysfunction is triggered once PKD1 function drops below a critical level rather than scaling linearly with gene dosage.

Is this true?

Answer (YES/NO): NO